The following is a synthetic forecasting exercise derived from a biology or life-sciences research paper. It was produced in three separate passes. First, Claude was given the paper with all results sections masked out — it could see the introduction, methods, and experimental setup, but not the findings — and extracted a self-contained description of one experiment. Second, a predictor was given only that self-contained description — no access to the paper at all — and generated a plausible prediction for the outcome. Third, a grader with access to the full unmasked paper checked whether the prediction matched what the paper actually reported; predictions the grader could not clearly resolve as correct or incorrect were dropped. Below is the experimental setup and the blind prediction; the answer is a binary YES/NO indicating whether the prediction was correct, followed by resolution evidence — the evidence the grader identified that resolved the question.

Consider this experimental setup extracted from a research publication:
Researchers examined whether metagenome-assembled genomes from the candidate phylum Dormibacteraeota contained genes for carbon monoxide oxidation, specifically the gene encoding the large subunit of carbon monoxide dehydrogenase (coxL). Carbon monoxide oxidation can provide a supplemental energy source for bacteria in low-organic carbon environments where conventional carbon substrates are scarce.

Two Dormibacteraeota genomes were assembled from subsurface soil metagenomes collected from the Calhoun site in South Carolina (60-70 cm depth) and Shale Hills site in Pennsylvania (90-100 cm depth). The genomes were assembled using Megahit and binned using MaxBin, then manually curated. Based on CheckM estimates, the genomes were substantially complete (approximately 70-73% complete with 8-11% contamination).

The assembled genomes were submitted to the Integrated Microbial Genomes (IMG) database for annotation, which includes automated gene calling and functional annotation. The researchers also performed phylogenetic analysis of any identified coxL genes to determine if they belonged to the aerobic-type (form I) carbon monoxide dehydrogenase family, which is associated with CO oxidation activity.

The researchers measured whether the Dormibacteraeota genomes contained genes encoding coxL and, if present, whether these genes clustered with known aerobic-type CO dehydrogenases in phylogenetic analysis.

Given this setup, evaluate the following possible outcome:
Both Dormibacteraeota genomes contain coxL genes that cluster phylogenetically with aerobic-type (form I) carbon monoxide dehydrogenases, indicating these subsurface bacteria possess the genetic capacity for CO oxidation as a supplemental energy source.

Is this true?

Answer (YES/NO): NO